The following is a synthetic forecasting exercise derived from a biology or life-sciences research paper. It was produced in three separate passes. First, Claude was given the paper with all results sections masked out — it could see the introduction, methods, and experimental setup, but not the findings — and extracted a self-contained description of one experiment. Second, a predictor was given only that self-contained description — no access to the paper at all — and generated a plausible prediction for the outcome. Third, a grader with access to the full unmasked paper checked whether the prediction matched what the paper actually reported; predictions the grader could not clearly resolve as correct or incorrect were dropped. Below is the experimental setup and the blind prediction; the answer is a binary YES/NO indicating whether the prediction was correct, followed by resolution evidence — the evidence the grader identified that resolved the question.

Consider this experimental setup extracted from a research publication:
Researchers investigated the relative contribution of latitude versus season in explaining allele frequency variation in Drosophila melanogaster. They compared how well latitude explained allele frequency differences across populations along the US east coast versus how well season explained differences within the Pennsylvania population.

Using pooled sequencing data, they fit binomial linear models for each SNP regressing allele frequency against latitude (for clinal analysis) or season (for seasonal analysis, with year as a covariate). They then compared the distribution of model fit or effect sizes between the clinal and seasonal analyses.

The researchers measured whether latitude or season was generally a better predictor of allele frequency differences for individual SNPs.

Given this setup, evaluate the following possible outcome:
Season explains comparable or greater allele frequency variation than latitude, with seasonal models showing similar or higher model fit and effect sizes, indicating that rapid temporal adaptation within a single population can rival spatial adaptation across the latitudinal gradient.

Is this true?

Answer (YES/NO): NO